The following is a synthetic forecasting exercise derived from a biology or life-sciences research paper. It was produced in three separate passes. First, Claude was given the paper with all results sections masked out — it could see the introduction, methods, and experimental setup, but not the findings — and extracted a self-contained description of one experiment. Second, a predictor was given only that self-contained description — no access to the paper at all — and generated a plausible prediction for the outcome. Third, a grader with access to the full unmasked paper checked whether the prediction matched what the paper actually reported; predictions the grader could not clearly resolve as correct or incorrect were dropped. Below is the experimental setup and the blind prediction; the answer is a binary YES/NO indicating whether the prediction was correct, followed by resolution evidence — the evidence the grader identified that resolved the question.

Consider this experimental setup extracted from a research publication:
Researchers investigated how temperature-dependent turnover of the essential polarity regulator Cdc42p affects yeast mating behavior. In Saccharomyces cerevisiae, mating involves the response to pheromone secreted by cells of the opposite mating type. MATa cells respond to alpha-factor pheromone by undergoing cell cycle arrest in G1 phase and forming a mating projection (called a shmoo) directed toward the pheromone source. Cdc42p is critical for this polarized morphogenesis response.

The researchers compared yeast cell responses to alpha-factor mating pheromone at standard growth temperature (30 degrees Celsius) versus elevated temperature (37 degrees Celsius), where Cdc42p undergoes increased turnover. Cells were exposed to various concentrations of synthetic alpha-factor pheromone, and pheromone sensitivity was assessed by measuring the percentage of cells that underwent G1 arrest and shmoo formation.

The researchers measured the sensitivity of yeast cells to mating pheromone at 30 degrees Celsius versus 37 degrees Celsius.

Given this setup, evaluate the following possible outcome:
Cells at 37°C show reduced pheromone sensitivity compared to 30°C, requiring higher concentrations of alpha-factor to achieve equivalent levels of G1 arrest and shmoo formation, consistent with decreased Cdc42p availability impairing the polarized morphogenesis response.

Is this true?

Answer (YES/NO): YES